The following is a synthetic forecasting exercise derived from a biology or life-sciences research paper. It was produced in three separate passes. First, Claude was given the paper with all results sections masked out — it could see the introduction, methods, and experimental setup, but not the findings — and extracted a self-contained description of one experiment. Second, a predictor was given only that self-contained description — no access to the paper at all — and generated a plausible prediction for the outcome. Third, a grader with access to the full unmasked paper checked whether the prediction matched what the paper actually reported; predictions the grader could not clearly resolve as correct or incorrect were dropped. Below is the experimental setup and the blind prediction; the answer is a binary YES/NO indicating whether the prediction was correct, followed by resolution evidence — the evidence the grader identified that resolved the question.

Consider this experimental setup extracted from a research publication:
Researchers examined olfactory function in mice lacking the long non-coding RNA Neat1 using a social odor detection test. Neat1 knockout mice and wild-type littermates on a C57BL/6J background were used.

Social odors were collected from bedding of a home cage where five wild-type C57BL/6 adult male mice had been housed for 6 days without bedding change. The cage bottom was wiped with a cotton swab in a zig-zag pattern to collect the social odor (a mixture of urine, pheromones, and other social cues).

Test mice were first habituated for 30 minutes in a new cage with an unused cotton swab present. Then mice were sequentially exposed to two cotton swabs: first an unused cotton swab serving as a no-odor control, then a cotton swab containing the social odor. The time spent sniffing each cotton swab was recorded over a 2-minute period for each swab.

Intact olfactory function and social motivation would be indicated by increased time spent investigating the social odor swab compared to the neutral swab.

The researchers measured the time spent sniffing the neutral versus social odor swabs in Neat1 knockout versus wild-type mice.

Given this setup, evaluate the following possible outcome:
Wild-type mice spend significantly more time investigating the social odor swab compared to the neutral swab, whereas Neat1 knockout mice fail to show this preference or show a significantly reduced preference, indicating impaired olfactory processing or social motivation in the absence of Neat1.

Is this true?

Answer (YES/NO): YES